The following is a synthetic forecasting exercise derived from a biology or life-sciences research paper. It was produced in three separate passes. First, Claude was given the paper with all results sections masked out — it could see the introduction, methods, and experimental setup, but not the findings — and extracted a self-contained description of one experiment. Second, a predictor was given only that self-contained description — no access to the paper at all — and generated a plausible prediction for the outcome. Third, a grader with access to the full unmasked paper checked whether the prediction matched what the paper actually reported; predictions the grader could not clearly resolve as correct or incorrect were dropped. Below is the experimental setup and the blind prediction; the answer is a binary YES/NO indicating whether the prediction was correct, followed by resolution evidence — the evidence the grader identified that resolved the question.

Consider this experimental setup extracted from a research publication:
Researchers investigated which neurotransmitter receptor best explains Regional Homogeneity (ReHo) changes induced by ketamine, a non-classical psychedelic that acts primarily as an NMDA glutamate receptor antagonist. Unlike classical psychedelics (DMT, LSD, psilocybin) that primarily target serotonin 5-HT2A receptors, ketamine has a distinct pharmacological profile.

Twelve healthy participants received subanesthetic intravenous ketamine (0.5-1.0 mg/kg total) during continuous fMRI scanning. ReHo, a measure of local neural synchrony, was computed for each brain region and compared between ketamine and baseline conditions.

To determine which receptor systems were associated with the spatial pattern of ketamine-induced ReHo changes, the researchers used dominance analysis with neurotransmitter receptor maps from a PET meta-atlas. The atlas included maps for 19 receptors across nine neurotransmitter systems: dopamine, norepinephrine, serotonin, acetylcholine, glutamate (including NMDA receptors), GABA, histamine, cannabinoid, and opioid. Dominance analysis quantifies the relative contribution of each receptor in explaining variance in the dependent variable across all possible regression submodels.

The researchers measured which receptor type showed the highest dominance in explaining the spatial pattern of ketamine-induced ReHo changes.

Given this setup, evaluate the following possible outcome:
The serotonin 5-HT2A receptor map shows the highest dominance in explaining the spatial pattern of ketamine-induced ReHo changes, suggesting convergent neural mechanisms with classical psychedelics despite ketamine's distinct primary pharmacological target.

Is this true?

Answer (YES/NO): NO